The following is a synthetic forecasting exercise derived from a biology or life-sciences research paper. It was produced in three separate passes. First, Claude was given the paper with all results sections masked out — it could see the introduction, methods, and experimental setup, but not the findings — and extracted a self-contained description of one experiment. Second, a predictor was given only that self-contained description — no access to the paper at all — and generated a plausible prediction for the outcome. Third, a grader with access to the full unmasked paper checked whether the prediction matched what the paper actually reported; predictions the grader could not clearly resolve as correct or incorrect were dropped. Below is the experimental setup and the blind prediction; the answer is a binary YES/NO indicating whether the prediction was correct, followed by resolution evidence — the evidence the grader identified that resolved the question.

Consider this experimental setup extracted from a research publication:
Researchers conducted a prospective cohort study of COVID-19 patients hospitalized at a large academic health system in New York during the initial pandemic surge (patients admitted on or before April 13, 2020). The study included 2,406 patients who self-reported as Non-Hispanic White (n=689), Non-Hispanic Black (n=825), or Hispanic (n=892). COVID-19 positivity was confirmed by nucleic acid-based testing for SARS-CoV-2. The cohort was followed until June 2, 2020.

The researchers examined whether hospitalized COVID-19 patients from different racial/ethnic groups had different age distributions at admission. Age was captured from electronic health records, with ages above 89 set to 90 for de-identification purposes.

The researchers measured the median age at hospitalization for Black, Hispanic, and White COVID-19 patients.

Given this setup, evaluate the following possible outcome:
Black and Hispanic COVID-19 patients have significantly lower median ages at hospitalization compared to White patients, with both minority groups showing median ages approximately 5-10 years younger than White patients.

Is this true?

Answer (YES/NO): YES